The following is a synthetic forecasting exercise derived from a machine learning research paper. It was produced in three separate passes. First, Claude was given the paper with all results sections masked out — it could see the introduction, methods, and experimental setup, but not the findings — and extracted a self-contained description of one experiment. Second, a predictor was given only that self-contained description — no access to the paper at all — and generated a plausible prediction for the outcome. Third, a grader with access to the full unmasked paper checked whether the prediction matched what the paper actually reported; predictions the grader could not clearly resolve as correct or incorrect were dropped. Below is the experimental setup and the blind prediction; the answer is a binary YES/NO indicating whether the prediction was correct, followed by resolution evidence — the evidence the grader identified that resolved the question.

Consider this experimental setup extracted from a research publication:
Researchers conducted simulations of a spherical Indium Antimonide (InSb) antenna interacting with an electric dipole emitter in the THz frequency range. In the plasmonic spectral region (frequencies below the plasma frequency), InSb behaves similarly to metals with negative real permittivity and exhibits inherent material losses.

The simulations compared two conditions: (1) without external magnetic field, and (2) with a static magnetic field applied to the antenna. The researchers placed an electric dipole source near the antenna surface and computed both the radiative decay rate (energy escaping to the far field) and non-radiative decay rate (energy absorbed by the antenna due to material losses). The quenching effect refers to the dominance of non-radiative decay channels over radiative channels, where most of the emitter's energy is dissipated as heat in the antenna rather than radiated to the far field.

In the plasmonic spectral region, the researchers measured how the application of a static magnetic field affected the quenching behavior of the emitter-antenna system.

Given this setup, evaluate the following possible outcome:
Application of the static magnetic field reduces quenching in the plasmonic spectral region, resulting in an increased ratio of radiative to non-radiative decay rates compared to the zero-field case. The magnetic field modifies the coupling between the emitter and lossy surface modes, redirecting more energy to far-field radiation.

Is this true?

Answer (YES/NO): NO